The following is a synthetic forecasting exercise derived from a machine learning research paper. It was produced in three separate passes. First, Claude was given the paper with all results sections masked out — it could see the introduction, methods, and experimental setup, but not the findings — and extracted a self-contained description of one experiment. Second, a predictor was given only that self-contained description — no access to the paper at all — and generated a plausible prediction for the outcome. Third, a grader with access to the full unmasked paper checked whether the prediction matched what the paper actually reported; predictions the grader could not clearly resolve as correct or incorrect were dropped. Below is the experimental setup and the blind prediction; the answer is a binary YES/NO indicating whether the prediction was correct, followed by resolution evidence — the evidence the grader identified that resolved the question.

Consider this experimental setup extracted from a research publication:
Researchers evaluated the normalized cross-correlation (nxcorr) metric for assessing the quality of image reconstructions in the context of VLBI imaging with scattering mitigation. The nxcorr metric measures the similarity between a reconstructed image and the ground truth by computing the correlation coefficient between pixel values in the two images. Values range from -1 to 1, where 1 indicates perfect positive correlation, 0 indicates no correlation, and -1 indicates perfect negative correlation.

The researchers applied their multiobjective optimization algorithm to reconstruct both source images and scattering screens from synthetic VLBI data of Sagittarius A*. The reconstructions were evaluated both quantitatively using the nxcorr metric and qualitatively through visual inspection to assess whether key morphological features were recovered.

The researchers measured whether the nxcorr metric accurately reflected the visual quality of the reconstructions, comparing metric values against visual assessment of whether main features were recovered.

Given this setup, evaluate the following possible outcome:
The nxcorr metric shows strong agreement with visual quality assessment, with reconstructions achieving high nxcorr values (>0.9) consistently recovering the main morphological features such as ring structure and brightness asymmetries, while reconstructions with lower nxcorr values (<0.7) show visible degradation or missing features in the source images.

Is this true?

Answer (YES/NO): NO